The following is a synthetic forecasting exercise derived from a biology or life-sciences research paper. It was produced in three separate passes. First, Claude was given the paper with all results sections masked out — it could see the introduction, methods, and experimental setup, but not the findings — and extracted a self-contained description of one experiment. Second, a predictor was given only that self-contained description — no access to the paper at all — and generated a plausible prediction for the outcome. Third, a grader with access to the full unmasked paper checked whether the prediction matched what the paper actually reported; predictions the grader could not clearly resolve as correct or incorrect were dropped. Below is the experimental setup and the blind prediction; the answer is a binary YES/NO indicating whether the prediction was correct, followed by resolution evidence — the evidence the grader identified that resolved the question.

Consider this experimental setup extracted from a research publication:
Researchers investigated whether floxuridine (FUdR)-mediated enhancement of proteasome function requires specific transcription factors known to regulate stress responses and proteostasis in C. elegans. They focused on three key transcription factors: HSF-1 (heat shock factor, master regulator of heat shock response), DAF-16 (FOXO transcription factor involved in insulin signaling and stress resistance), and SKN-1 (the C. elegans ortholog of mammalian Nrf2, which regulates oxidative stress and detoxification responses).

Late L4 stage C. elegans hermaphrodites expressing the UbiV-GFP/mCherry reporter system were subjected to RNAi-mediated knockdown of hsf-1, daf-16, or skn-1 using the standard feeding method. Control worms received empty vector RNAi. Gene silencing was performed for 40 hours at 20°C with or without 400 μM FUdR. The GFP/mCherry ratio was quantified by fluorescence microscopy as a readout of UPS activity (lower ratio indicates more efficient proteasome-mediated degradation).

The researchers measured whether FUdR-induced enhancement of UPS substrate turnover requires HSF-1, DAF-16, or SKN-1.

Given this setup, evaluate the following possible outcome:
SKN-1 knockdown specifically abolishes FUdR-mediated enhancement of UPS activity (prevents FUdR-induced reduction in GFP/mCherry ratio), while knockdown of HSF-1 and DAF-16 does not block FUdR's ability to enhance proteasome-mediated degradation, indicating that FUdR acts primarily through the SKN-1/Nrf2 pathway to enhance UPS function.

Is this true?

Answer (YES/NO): NO